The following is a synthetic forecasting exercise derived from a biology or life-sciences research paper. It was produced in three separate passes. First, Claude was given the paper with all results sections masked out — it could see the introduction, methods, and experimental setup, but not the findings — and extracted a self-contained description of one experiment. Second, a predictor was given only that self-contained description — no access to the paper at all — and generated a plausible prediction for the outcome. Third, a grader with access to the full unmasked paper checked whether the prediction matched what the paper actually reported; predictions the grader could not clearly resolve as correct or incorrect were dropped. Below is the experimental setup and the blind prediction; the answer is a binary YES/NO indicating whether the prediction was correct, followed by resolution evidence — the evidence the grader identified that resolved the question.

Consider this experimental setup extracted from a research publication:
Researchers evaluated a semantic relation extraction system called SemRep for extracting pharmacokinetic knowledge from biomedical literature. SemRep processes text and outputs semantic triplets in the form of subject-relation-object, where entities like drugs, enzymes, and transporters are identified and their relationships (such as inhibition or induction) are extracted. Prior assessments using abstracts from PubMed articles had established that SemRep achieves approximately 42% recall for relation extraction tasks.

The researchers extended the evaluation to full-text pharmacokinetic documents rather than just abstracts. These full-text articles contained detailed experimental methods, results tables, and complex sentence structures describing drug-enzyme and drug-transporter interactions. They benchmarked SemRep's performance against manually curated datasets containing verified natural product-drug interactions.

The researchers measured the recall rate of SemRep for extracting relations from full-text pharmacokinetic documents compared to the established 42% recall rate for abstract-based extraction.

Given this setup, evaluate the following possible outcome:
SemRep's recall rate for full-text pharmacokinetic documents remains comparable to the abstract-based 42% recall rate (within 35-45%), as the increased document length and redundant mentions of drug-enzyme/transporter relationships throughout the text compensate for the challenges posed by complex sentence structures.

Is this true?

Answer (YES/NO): NO